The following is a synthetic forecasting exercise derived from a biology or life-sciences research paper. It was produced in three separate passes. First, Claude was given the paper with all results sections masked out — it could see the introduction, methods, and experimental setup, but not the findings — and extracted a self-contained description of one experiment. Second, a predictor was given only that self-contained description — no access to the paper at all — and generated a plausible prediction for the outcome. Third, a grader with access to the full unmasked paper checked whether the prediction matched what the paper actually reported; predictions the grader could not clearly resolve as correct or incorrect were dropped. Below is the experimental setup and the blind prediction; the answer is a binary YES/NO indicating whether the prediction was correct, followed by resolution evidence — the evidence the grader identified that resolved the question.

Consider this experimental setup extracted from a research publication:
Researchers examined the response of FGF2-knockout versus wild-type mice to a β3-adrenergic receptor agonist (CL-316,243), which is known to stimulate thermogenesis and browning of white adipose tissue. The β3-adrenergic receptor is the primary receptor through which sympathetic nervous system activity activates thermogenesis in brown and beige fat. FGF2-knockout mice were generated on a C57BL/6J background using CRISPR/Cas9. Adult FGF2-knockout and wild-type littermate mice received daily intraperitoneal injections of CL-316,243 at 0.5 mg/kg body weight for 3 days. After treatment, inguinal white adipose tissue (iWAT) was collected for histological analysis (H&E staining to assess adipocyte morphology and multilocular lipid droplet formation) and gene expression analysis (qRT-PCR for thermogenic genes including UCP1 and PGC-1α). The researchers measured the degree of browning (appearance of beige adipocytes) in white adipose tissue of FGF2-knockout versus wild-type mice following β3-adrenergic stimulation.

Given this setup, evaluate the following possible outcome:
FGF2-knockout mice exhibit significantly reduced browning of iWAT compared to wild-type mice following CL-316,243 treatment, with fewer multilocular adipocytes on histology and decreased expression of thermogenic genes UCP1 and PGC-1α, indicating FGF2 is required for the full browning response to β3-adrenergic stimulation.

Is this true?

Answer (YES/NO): NO